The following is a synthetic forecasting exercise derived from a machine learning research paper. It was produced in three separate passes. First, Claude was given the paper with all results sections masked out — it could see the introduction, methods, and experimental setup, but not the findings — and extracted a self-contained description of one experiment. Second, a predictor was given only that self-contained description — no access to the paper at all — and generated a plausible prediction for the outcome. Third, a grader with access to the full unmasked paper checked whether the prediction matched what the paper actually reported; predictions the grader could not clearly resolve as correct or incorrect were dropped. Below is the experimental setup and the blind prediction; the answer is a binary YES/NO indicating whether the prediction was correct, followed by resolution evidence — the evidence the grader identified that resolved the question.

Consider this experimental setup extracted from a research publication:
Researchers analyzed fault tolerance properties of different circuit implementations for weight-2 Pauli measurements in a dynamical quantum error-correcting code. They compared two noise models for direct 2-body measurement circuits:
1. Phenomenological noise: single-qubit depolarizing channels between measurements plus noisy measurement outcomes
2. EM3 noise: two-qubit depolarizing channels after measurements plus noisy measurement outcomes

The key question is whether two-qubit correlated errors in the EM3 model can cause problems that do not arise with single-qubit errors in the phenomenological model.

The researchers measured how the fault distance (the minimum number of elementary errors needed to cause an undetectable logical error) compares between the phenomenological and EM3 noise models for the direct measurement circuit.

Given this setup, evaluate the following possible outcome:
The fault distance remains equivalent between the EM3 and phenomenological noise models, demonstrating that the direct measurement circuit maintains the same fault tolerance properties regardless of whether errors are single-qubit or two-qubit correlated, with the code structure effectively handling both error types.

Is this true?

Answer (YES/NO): NO